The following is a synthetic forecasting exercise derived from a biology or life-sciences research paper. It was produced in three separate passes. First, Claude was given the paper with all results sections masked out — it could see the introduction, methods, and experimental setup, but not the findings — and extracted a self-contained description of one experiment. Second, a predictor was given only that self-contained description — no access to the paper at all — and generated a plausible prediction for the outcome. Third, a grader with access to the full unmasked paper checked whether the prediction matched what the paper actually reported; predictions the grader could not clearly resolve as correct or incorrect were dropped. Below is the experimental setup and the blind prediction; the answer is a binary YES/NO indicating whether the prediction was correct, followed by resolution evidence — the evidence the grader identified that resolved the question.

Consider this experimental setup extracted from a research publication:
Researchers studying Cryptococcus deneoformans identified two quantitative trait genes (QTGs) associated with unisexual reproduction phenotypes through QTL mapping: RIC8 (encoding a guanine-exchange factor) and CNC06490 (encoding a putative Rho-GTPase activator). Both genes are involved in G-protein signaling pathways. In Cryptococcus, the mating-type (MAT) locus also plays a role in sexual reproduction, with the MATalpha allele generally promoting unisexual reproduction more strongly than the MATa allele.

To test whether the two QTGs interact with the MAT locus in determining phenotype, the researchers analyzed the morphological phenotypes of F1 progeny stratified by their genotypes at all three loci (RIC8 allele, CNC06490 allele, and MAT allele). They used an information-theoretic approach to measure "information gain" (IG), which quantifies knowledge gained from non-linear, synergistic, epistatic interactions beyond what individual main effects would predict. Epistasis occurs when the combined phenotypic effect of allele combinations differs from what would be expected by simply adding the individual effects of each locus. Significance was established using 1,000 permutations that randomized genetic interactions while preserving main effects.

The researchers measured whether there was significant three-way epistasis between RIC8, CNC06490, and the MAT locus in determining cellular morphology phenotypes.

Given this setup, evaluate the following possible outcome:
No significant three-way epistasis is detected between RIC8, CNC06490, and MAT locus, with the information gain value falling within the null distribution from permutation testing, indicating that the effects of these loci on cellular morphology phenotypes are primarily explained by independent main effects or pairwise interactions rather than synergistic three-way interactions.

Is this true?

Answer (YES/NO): NO